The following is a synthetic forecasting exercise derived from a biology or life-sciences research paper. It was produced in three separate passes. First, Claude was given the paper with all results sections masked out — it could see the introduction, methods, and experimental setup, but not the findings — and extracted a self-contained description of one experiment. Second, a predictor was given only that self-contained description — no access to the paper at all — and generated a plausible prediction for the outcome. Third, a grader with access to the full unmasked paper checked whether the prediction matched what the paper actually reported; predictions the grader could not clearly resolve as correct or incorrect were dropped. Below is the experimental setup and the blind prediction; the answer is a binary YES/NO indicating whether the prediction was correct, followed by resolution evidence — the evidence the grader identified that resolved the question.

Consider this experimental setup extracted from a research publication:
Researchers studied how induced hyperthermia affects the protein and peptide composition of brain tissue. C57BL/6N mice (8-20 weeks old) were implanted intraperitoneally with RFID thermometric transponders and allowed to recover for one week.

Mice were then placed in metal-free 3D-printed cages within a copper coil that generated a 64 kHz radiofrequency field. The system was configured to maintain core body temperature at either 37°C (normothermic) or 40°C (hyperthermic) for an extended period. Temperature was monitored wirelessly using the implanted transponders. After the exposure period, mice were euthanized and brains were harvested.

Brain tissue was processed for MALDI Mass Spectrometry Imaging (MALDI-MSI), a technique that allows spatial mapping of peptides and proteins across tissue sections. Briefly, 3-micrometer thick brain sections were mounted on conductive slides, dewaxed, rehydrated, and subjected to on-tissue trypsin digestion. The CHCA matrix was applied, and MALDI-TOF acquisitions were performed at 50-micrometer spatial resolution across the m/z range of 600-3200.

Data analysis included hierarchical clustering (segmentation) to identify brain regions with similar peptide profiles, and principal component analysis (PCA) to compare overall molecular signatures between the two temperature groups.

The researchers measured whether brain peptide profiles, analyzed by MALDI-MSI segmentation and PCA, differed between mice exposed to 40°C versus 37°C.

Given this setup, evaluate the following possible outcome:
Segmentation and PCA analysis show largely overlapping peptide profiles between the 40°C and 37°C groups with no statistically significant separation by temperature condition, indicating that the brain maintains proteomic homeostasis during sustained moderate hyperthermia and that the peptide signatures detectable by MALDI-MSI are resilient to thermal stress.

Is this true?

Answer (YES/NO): NO